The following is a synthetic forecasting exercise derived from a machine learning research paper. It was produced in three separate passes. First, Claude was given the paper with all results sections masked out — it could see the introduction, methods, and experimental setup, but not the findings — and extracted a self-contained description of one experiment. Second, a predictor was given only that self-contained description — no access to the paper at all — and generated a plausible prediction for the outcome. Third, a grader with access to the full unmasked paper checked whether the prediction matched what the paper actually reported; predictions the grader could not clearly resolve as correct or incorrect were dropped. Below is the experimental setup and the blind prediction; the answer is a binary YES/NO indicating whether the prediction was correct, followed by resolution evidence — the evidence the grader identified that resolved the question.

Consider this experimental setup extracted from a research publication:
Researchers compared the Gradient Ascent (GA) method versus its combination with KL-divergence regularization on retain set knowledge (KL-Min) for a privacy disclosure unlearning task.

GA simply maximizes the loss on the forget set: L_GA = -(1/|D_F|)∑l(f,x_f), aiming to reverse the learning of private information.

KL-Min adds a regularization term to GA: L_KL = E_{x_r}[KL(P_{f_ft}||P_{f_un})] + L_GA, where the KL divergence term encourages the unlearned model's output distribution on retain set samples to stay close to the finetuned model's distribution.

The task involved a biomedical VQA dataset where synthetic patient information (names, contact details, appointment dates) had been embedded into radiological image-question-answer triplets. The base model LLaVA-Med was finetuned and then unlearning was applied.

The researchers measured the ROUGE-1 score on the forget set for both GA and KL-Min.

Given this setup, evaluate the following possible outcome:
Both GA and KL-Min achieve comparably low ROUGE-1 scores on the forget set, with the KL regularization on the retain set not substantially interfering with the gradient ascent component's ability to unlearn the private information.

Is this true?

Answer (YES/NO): NO